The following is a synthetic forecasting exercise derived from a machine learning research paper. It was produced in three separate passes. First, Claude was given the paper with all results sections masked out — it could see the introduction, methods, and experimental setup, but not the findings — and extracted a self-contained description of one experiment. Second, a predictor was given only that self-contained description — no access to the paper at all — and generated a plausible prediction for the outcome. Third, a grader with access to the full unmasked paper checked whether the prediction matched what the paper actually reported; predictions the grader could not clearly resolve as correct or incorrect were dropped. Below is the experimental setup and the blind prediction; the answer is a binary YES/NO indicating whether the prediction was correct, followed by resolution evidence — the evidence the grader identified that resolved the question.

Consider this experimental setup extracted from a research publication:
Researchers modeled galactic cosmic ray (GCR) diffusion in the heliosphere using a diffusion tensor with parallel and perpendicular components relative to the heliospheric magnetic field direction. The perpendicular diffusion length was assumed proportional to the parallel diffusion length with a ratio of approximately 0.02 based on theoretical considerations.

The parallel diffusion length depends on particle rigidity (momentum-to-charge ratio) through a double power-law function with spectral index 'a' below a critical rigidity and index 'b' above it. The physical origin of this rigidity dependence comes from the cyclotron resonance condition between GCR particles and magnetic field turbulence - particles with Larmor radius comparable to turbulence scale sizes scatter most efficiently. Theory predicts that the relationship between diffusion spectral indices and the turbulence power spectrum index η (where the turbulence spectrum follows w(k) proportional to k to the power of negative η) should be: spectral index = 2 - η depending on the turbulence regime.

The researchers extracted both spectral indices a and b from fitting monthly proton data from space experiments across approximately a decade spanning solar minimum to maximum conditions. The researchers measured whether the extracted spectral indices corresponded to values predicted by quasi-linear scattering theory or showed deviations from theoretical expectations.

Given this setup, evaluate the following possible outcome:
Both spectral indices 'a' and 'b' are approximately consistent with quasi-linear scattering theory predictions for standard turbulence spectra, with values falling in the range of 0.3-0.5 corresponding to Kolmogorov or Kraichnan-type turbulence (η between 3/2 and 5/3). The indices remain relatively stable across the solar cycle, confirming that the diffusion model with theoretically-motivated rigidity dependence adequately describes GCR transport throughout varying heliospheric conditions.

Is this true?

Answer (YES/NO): NO